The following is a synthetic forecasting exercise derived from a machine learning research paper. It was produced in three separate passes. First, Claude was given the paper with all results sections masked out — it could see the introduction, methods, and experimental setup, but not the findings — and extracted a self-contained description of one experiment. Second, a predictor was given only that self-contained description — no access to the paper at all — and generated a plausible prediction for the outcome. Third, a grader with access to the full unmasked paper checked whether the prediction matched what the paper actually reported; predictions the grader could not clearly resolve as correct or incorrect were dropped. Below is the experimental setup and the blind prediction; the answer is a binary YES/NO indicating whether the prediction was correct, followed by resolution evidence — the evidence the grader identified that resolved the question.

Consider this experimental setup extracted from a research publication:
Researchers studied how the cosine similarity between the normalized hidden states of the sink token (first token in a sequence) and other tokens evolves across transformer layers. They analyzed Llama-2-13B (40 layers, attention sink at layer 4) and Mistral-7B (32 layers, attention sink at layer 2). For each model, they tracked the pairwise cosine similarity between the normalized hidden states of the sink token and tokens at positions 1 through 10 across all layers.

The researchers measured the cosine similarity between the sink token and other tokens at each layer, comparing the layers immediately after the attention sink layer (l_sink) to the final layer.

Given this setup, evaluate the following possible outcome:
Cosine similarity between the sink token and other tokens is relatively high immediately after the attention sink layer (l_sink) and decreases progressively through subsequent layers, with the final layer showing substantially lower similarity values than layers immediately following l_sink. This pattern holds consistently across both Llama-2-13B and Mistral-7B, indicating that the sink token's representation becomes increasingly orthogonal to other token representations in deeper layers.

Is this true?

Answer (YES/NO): NO